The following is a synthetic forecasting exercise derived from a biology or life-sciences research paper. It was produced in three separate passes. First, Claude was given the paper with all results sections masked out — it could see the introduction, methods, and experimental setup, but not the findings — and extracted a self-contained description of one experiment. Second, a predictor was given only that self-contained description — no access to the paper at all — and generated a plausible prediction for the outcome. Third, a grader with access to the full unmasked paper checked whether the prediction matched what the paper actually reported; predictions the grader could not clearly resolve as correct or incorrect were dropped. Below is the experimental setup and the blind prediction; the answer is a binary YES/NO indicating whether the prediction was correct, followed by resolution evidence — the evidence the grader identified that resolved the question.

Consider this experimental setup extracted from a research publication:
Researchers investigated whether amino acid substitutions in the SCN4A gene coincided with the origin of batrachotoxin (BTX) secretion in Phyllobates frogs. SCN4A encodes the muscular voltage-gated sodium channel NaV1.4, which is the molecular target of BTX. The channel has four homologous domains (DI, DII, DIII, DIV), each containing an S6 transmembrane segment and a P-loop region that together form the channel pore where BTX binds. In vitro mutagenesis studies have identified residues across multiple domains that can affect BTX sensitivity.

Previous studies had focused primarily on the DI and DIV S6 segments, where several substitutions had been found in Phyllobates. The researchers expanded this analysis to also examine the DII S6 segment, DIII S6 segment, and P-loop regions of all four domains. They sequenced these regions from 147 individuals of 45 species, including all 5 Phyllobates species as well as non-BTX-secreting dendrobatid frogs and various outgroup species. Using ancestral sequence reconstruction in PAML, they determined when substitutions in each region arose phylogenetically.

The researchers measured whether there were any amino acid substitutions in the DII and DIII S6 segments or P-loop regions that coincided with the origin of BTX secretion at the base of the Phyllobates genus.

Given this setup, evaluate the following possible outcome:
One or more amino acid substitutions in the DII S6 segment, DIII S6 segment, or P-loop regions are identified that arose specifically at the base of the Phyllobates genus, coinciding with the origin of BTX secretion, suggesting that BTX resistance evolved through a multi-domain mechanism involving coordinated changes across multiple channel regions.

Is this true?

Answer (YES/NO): NO